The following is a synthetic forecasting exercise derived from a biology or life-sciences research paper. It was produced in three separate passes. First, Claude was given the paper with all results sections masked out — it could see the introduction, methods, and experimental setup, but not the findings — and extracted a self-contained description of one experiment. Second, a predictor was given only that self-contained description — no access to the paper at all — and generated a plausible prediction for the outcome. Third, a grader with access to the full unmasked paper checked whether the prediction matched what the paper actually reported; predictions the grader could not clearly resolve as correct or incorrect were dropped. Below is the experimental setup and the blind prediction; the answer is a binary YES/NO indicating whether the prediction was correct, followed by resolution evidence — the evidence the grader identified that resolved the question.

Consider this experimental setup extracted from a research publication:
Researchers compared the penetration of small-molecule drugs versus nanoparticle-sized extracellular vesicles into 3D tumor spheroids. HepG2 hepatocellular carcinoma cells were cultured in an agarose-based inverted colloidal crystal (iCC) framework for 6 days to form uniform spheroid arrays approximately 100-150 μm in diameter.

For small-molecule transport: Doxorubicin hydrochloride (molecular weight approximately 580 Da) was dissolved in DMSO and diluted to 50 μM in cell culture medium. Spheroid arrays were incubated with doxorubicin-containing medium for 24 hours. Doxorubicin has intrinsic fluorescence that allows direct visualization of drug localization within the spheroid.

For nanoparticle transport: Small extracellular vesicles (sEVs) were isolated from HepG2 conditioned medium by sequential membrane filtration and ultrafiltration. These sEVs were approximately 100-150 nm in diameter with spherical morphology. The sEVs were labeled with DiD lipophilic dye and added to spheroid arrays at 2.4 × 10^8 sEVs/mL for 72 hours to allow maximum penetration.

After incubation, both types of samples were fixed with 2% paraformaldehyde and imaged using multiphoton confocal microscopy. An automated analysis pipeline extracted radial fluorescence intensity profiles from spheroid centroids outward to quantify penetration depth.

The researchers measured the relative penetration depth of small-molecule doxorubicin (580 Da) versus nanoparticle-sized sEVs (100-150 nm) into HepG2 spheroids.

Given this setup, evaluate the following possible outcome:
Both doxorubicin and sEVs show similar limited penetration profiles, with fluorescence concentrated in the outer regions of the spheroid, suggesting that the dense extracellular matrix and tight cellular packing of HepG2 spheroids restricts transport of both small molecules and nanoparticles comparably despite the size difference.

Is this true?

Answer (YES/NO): NO